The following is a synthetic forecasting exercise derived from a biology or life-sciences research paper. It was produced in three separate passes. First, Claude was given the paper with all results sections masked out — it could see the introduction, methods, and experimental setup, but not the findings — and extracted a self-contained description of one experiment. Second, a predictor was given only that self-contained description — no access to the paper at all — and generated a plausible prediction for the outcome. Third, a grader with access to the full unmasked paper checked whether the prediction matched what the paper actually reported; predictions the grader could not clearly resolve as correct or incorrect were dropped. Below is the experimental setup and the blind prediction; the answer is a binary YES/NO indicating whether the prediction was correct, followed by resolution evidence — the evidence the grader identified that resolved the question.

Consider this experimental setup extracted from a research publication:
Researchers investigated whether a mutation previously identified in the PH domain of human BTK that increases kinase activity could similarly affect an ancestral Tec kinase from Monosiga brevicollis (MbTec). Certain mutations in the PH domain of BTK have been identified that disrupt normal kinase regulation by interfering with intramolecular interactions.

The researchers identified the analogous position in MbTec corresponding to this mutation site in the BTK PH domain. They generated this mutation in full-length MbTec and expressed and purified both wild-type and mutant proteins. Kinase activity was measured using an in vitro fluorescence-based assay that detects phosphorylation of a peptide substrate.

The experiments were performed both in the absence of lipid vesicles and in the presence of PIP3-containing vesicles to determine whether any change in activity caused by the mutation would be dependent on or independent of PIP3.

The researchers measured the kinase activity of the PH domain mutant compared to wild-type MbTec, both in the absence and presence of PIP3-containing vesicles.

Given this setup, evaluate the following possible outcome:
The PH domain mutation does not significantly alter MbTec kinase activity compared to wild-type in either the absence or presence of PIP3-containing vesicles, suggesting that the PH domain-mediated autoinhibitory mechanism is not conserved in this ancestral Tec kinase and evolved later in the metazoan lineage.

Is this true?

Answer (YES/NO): NO